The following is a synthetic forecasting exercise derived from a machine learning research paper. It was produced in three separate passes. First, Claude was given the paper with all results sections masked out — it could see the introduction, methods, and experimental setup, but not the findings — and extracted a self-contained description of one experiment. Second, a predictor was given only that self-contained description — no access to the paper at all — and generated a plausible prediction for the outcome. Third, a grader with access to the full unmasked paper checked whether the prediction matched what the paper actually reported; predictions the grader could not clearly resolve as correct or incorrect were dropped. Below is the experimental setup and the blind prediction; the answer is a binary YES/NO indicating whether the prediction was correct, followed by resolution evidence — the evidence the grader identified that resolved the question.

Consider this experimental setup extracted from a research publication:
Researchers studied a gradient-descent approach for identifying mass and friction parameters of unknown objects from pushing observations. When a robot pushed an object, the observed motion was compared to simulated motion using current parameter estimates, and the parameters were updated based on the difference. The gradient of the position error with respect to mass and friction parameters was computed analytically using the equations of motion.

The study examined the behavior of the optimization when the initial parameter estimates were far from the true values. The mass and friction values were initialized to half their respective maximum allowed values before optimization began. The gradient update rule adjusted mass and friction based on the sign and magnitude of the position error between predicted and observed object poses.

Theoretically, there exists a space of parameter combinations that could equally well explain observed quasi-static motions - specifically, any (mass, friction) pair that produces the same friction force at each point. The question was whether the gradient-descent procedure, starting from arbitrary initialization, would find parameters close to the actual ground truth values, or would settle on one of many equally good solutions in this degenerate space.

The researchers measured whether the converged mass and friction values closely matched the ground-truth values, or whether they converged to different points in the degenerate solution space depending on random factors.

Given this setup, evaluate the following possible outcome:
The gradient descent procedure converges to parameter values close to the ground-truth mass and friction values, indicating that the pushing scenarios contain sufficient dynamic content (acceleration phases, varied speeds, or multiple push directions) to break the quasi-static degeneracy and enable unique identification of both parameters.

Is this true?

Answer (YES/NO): NO